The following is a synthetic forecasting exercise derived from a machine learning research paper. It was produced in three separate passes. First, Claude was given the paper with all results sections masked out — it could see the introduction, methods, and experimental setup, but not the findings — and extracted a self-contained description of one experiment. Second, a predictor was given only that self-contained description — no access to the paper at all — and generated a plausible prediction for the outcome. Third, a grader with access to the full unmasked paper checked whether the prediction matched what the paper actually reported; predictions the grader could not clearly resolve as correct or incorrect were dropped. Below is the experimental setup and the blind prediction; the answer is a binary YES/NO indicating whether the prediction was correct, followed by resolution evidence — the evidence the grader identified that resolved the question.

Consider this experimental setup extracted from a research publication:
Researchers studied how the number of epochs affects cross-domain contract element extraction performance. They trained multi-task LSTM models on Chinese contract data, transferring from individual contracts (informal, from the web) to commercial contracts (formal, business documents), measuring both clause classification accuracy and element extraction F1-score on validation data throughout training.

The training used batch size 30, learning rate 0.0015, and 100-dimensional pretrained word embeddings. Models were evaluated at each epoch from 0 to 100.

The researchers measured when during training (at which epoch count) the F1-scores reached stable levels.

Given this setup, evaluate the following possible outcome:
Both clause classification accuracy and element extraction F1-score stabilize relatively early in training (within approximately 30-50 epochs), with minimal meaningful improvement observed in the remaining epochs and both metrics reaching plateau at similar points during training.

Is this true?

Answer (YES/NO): NO